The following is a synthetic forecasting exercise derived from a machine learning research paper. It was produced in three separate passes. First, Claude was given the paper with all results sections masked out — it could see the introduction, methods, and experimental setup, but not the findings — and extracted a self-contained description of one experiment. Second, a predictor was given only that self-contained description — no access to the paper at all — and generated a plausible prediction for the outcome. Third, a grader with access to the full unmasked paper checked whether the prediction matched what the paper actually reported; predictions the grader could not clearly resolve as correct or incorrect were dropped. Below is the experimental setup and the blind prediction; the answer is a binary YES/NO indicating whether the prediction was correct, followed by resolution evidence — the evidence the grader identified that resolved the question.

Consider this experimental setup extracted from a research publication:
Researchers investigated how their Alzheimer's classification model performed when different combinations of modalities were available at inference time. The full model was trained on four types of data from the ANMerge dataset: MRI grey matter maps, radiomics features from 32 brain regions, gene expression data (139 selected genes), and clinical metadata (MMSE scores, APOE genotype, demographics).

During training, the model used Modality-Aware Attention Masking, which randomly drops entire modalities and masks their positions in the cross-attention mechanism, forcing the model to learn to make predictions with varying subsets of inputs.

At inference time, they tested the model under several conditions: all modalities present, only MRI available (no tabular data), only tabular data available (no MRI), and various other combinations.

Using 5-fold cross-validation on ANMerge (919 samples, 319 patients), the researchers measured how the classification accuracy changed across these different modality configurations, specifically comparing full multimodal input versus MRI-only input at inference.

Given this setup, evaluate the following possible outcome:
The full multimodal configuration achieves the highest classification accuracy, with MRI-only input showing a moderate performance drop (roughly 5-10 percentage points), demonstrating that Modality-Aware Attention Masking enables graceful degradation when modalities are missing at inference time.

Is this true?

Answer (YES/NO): NO